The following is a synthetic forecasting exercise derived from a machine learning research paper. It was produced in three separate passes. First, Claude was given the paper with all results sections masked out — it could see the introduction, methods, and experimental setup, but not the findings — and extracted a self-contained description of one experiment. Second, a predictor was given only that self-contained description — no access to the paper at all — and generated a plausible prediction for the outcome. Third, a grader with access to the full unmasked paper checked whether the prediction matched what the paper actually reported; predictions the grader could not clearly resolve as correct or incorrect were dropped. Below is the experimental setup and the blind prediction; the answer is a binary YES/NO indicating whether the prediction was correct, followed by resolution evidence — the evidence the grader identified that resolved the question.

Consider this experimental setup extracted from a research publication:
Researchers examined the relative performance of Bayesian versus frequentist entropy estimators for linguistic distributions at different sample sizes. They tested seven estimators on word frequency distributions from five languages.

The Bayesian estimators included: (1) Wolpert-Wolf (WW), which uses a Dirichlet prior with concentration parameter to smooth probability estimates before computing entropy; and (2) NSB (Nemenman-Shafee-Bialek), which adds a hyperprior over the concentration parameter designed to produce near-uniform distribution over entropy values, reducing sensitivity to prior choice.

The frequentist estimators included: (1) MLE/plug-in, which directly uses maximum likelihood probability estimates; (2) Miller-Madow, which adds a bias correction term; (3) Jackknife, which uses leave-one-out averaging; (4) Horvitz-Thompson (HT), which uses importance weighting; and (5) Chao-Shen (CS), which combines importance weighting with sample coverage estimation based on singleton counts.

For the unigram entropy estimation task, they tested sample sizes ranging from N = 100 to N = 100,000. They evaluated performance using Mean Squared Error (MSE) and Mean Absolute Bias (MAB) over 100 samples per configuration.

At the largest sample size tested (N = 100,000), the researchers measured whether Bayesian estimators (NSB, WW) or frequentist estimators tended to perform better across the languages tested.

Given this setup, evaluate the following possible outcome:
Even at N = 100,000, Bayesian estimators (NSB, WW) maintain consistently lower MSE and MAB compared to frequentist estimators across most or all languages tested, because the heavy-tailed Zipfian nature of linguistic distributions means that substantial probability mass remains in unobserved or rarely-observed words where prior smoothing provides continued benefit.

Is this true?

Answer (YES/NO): NO